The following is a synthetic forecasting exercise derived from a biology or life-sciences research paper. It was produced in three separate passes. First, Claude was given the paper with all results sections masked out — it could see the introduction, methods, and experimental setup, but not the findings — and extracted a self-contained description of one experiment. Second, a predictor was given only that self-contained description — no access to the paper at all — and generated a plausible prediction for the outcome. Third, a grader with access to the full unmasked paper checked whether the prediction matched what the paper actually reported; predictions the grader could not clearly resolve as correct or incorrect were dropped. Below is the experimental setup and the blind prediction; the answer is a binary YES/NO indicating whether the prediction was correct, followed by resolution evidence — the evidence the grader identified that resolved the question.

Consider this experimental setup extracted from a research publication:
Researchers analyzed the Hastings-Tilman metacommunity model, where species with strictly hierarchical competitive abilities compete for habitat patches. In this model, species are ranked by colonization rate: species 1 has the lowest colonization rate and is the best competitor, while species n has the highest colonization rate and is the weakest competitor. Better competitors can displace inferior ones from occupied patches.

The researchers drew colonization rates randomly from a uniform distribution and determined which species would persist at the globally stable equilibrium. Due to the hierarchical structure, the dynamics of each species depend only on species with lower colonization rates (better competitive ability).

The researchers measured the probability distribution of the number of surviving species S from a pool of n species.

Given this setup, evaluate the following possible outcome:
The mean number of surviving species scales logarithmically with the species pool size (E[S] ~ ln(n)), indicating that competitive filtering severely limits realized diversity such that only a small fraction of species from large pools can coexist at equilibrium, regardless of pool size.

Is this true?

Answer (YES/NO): NO